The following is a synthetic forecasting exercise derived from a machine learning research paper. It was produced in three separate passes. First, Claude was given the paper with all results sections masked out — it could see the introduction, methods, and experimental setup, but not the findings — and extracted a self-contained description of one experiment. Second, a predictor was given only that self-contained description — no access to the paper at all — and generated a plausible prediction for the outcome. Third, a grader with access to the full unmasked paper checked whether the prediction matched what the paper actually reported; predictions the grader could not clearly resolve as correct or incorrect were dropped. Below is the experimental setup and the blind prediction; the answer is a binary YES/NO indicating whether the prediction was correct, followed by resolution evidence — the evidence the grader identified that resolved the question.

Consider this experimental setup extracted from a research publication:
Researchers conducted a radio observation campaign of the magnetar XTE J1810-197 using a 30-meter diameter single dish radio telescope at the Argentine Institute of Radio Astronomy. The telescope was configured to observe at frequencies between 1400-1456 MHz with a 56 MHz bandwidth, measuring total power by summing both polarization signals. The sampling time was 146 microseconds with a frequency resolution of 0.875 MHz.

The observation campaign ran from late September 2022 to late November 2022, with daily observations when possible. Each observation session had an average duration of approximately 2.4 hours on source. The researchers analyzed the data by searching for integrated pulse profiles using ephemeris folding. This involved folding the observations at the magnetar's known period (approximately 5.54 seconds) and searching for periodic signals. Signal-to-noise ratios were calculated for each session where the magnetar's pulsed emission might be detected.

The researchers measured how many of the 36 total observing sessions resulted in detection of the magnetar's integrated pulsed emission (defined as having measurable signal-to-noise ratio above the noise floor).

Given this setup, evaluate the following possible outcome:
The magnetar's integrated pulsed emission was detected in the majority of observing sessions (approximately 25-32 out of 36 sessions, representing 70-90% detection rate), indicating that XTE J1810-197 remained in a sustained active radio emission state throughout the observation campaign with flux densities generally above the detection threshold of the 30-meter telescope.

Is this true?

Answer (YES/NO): NO